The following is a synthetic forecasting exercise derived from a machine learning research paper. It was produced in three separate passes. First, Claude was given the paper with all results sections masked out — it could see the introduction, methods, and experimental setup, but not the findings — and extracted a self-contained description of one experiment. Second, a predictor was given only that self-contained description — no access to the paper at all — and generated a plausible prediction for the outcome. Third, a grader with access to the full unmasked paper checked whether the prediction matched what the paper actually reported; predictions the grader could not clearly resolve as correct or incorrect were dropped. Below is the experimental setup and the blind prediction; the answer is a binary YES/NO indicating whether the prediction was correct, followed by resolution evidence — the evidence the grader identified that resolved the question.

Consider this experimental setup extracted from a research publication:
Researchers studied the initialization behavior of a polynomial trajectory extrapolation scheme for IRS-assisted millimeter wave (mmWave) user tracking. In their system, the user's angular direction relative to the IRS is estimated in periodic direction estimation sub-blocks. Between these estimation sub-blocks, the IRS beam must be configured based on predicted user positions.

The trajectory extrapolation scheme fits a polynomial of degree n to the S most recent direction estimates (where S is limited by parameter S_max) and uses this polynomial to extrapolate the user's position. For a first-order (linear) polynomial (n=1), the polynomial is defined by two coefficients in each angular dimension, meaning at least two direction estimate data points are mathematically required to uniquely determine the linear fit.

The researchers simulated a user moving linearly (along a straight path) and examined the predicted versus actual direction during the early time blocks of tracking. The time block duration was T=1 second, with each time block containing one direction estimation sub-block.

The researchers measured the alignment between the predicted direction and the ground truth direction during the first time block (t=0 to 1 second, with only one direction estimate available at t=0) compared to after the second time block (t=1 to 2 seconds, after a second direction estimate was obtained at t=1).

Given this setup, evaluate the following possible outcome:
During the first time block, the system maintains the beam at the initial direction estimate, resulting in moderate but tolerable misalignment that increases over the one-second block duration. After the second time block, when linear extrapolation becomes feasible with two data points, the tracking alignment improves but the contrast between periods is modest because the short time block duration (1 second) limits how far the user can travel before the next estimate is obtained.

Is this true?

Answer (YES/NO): NO